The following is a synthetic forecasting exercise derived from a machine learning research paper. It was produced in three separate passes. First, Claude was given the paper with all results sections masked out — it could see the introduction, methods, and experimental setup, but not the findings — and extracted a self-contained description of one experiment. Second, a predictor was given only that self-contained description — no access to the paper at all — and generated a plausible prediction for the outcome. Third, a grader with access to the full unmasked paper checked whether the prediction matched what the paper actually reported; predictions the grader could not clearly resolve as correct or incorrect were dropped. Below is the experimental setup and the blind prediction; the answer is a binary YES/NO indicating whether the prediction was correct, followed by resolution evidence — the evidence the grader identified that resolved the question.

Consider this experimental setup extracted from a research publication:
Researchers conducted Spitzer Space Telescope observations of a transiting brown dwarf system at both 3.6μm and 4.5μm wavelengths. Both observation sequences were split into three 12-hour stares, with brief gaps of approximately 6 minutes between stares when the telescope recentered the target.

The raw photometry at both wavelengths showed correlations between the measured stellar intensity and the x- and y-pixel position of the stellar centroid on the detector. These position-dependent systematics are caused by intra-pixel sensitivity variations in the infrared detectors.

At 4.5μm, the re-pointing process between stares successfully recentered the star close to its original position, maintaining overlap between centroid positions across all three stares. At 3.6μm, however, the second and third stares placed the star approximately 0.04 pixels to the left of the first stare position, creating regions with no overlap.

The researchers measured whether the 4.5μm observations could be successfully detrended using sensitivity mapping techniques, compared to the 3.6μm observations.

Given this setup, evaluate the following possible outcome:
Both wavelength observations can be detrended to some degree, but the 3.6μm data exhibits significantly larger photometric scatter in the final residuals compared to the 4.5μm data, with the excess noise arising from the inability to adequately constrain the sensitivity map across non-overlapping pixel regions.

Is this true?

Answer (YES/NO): NO